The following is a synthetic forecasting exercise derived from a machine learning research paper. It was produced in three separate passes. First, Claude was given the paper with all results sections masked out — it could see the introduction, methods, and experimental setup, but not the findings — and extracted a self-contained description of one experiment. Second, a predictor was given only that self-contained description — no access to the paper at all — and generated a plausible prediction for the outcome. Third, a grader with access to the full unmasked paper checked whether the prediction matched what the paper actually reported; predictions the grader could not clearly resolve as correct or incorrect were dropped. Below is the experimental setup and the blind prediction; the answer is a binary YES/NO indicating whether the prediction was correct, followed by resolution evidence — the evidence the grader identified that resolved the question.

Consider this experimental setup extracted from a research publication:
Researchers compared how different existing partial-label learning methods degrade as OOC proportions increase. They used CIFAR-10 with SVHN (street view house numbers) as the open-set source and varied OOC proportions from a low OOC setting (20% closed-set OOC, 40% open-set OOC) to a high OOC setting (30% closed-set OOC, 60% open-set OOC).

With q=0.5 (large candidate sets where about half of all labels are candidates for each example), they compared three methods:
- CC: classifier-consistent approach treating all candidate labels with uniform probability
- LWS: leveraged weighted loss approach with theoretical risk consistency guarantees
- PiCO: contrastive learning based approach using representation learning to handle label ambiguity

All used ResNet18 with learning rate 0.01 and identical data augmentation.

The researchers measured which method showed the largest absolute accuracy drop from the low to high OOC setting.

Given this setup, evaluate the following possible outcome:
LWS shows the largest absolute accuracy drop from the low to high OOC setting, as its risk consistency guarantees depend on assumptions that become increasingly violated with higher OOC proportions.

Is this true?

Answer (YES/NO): NO